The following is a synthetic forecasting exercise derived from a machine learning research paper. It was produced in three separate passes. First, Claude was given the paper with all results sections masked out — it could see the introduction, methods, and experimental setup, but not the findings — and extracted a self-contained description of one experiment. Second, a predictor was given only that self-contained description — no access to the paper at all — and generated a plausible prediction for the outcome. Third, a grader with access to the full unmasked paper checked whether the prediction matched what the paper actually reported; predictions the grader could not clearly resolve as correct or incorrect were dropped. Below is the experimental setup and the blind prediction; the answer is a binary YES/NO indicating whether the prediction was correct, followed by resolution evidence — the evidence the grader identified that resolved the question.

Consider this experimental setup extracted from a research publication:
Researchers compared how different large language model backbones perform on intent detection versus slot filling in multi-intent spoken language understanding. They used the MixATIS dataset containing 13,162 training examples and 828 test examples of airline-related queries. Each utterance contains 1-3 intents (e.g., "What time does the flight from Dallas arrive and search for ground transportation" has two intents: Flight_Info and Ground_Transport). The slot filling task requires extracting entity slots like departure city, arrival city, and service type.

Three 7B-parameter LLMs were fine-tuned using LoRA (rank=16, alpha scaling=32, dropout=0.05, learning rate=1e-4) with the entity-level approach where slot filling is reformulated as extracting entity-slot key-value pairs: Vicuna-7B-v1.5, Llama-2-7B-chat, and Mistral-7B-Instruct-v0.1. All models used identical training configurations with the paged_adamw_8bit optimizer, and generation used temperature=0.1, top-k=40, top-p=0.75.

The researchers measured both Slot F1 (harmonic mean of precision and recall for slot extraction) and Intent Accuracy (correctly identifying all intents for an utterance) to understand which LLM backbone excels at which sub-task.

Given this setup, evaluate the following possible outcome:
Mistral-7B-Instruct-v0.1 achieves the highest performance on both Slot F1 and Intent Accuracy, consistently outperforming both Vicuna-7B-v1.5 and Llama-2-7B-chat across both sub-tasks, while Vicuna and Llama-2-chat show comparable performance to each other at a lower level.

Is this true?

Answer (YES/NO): NO